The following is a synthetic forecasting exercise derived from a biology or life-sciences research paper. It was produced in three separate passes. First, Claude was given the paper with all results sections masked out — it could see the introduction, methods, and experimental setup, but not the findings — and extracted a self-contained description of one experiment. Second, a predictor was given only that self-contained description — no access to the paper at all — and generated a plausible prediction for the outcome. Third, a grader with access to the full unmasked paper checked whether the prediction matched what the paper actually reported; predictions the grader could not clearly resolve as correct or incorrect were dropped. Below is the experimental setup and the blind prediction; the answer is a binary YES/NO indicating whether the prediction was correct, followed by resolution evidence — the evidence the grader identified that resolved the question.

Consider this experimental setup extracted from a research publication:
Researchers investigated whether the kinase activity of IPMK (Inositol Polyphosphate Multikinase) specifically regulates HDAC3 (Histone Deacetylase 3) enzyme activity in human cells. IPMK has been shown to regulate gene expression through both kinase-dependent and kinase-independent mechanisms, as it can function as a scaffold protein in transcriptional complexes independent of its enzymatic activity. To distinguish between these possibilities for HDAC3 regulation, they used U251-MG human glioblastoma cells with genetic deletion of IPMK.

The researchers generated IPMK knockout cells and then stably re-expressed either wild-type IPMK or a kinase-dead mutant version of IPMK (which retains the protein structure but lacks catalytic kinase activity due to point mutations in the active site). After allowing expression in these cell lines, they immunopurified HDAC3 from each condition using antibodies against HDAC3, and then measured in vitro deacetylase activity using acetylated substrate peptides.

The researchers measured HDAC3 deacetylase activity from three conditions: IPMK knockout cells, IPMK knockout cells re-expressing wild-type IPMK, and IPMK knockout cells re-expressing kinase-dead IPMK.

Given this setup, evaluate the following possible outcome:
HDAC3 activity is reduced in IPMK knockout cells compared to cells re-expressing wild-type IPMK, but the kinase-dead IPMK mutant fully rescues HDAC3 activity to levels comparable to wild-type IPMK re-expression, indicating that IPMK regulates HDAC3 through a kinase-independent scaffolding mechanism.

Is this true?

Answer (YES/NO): NO